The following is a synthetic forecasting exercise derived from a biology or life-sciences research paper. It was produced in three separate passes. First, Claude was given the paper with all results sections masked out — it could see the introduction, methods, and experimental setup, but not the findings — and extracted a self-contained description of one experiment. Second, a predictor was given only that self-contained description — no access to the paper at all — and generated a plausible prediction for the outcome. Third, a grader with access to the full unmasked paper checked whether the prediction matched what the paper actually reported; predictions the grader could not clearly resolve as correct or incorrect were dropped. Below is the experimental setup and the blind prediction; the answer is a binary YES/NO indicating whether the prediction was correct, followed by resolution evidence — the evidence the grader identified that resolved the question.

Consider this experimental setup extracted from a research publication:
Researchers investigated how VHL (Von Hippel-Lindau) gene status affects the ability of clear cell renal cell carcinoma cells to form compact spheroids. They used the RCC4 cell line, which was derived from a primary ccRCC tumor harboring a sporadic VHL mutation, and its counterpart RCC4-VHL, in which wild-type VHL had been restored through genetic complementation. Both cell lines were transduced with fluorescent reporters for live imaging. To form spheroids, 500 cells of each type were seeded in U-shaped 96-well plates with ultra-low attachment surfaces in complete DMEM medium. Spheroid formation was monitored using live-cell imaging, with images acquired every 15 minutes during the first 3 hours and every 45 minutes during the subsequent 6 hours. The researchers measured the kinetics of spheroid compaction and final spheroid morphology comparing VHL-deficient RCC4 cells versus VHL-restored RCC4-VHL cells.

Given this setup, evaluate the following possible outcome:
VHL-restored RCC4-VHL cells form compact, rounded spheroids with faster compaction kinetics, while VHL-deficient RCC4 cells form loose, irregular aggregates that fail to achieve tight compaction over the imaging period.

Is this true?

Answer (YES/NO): NO